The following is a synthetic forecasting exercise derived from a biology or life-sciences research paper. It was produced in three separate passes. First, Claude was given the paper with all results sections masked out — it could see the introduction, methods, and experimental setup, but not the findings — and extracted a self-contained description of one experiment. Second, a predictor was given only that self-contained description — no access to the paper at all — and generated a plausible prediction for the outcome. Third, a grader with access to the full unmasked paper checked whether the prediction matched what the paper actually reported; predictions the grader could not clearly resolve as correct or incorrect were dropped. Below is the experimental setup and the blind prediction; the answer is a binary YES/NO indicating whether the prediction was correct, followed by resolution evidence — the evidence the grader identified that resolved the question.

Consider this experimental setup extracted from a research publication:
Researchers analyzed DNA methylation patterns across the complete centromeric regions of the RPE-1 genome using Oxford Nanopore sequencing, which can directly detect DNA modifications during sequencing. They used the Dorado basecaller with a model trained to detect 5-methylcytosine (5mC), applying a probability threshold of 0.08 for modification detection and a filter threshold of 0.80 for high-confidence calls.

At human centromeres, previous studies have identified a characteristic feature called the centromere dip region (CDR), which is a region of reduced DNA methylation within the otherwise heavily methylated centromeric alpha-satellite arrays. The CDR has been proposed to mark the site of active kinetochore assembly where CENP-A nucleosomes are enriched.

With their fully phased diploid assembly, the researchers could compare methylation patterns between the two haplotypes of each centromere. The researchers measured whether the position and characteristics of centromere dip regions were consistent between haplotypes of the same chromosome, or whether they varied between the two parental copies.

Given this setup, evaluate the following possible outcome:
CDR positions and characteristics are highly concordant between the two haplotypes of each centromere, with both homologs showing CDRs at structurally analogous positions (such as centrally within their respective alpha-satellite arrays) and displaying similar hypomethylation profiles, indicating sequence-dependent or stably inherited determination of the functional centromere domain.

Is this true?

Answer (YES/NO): NO